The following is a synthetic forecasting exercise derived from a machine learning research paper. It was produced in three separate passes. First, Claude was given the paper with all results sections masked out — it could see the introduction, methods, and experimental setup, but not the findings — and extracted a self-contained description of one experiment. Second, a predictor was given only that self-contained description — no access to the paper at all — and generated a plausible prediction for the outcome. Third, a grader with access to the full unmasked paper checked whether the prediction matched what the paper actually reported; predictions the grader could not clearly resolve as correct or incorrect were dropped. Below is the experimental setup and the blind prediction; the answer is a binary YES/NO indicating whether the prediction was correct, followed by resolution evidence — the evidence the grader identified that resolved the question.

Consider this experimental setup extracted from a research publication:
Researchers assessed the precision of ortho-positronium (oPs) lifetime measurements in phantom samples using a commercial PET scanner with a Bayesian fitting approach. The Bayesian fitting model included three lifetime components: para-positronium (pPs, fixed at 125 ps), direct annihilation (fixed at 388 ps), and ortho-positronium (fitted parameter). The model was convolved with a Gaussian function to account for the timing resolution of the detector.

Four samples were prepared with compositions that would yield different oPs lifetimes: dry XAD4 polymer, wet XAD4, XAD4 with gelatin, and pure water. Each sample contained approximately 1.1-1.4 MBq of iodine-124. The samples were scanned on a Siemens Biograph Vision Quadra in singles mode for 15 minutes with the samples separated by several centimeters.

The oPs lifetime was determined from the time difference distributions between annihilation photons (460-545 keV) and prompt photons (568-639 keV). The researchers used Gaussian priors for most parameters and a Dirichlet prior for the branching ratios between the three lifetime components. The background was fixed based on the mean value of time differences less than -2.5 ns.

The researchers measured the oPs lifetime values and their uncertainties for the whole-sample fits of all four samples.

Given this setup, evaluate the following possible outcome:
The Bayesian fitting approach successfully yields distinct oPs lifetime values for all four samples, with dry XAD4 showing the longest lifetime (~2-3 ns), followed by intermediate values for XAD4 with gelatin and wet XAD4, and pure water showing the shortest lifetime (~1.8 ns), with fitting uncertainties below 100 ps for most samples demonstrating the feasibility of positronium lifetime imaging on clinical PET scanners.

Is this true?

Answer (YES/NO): YES